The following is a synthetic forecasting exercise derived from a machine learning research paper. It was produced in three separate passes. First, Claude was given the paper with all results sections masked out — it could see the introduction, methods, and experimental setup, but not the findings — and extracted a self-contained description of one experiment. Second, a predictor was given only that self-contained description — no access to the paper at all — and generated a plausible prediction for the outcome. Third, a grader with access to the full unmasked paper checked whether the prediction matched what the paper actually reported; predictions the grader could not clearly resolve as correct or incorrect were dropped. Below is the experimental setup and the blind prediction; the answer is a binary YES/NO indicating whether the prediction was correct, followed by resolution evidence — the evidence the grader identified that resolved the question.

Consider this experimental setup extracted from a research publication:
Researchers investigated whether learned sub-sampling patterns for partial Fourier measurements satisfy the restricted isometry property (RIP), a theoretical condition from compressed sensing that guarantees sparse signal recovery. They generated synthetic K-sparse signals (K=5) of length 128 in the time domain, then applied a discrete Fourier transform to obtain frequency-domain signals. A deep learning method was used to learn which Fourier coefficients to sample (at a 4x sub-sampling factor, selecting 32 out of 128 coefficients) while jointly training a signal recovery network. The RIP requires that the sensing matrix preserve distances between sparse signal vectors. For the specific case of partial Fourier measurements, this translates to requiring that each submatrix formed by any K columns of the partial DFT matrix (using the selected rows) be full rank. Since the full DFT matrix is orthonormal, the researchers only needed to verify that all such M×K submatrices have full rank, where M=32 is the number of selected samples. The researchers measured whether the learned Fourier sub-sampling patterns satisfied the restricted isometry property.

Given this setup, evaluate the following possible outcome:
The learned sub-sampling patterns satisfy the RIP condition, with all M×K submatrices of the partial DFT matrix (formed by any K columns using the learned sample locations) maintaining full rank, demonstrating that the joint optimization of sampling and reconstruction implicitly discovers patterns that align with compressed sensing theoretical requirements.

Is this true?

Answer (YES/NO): YES